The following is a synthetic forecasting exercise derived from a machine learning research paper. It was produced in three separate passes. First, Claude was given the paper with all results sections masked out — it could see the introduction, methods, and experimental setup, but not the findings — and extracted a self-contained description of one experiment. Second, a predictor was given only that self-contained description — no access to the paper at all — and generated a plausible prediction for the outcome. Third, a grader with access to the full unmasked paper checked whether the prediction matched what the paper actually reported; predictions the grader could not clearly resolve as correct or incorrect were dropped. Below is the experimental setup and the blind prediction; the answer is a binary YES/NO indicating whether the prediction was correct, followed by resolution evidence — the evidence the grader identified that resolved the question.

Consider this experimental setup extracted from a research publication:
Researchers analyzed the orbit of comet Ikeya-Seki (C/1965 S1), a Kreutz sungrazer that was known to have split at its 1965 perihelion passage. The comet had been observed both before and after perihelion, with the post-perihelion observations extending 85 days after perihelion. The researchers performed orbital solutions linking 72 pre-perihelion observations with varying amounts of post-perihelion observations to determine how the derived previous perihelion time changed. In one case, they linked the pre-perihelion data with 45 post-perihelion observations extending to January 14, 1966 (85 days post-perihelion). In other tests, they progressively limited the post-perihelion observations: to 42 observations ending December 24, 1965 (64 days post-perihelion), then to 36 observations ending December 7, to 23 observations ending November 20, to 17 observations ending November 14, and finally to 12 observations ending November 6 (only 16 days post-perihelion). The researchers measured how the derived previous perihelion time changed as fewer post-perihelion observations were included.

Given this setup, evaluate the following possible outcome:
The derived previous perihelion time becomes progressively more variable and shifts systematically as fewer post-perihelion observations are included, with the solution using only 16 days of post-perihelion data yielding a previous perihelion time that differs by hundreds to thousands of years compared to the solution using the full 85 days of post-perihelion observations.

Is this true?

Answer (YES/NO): NO